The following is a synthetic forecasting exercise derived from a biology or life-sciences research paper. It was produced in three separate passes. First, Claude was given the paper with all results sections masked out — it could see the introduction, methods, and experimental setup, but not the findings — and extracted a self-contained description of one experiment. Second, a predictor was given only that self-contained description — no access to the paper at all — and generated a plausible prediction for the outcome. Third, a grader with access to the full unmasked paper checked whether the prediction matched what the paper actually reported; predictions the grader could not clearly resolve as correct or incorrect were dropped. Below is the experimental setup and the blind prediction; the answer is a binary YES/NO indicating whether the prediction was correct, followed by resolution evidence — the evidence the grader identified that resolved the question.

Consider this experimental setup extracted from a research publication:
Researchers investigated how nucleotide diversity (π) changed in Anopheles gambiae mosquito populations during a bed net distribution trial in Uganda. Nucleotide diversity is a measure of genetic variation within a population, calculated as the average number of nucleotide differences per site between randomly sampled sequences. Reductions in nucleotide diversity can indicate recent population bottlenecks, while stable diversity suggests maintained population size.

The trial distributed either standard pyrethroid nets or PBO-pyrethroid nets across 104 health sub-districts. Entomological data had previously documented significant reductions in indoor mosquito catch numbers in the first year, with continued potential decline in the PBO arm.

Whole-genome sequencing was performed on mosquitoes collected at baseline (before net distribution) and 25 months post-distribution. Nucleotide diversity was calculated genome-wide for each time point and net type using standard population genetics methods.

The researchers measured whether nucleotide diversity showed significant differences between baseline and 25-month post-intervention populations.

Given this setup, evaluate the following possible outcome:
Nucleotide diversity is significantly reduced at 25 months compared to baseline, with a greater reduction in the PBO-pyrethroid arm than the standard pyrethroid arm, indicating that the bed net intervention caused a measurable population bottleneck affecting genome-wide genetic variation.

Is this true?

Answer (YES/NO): NO